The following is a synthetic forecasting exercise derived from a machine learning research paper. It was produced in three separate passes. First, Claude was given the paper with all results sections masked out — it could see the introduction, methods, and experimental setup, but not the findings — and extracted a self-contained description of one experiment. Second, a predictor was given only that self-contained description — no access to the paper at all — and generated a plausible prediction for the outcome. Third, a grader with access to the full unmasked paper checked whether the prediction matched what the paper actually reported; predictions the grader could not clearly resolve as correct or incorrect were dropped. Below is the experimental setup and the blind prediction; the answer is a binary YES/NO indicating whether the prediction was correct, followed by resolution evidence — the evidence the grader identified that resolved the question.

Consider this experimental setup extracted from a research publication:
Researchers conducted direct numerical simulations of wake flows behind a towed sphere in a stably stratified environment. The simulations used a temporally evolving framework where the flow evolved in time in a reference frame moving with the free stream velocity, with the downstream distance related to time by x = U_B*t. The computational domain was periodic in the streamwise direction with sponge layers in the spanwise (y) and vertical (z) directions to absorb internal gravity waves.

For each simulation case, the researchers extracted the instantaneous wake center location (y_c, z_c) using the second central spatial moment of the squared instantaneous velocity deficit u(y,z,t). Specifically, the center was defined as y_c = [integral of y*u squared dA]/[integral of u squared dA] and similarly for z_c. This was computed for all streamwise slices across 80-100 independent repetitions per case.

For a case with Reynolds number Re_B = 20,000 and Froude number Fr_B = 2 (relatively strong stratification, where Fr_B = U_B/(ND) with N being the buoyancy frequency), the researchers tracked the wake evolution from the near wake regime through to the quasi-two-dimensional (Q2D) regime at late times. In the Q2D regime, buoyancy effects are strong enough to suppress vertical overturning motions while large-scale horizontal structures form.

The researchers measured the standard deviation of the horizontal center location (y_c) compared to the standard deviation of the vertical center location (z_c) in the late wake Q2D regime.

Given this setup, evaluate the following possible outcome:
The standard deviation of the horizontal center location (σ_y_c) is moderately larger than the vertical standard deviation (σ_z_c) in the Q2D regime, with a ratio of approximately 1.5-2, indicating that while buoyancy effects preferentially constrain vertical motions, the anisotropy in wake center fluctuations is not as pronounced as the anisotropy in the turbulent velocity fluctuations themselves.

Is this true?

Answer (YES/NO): NO